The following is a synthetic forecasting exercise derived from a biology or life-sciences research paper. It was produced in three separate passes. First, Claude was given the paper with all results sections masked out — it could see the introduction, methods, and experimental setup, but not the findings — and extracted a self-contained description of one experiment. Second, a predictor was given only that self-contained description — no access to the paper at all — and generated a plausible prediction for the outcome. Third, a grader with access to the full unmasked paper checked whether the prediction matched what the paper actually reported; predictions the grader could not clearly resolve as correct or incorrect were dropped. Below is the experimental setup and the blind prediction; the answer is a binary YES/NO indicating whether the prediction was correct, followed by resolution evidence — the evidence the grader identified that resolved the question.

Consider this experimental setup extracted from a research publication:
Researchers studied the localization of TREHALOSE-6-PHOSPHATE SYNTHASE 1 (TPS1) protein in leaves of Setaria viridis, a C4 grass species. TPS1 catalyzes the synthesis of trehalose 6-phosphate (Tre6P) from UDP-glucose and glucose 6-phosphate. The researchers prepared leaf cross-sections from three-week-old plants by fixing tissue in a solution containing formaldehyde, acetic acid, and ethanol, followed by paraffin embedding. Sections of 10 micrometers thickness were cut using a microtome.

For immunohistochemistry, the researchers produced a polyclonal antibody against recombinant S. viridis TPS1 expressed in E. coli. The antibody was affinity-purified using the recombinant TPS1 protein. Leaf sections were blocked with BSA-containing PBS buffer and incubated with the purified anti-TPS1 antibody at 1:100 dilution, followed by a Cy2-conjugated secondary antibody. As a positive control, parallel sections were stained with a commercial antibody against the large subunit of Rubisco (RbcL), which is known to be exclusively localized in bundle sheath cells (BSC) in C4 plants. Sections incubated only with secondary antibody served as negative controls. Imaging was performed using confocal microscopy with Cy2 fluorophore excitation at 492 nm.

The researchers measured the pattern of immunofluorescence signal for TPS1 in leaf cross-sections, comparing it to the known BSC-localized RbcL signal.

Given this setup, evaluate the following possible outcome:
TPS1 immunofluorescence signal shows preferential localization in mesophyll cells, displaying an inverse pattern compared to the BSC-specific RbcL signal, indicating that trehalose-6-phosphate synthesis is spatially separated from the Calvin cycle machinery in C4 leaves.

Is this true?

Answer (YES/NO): NO